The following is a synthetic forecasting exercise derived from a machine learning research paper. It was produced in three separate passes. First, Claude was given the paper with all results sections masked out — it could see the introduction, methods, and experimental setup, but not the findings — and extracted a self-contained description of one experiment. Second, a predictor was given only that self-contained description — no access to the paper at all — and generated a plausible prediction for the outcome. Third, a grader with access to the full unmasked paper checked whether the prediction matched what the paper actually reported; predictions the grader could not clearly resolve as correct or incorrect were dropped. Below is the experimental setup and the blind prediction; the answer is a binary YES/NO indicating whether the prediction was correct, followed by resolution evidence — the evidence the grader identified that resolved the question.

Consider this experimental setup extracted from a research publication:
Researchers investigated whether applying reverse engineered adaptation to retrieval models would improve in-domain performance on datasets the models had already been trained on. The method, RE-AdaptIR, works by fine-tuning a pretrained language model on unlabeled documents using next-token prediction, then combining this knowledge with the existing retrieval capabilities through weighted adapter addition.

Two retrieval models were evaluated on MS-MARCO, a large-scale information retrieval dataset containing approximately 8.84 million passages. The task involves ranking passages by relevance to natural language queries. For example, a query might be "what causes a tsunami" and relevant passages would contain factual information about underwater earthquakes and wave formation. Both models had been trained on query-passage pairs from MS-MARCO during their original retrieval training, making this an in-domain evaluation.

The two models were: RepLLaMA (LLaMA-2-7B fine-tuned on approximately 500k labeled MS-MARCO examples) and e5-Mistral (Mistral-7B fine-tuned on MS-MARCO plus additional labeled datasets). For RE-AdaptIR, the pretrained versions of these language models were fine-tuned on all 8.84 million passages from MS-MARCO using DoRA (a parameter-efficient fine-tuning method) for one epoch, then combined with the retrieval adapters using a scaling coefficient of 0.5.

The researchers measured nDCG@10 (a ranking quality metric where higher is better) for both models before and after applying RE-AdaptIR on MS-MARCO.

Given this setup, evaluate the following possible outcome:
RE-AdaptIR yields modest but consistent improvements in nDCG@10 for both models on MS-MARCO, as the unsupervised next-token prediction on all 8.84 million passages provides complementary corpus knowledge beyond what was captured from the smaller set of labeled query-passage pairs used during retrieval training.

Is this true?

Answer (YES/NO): NO